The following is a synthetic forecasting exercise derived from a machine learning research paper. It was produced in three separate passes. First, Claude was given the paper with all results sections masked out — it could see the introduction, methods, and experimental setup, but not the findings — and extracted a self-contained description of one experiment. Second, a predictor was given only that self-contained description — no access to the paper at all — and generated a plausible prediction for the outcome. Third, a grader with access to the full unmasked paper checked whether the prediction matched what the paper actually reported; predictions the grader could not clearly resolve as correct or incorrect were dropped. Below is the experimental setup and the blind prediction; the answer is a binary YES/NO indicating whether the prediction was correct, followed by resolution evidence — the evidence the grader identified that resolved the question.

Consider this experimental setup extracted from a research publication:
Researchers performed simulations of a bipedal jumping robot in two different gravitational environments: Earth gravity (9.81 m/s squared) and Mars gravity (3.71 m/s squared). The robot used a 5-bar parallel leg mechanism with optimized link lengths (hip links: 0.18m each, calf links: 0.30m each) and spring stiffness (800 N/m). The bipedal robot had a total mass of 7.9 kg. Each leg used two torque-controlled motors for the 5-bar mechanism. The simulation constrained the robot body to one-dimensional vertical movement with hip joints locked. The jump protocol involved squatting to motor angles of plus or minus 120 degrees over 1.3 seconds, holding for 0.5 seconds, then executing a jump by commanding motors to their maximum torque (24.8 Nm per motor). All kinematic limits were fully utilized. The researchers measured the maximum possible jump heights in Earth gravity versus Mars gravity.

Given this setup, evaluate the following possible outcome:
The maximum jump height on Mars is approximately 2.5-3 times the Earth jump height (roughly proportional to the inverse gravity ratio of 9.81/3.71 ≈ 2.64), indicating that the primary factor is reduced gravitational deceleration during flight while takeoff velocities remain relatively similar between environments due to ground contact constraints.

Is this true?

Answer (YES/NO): NO